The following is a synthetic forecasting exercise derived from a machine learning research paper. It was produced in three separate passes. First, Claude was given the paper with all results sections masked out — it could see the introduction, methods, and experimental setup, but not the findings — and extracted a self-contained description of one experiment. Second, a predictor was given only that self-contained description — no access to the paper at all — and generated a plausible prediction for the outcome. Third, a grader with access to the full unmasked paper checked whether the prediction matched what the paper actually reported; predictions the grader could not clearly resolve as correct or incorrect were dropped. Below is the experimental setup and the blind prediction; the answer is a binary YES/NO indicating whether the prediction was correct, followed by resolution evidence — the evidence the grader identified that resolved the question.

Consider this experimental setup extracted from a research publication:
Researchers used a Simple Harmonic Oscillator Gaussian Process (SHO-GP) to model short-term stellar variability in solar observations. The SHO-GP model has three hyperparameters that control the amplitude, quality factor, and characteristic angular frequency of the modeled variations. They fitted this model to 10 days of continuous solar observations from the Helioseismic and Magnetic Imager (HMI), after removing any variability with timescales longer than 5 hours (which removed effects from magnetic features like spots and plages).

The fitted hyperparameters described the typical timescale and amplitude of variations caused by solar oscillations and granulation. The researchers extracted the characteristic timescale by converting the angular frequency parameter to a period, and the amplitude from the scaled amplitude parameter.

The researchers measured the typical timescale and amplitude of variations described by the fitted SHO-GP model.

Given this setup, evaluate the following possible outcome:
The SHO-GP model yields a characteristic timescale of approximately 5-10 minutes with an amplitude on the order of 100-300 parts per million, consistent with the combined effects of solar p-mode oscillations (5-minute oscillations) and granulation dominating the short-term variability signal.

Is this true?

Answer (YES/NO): NO